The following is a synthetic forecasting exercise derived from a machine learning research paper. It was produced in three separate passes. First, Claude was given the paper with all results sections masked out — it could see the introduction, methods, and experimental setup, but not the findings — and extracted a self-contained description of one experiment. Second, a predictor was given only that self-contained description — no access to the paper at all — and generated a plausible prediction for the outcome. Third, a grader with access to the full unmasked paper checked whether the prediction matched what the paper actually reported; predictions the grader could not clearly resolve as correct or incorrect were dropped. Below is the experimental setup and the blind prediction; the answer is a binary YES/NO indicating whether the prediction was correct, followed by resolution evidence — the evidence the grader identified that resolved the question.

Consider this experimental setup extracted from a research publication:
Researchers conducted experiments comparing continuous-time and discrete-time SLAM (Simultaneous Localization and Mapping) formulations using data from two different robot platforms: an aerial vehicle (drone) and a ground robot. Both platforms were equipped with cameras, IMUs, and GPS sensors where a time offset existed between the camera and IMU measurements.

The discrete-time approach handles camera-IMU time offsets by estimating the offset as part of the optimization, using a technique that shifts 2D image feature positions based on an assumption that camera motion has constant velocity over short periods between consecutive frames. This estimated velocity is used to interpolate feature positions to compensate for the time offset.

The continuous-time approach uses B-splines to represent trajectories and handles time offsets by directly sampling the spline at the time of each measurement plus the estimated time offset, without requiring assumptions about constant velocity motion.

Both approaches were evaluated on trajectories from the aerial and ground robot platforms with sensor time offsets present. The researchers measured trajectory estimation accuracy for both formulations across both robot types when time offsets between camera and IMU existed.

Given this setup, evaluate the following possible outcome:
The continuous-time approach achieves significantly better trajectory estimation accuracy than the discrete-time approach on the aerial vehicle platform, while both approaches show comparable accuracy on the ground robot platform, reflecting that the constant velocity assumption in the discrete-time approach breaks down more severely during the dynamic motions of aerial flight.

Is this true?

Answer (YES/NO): NO